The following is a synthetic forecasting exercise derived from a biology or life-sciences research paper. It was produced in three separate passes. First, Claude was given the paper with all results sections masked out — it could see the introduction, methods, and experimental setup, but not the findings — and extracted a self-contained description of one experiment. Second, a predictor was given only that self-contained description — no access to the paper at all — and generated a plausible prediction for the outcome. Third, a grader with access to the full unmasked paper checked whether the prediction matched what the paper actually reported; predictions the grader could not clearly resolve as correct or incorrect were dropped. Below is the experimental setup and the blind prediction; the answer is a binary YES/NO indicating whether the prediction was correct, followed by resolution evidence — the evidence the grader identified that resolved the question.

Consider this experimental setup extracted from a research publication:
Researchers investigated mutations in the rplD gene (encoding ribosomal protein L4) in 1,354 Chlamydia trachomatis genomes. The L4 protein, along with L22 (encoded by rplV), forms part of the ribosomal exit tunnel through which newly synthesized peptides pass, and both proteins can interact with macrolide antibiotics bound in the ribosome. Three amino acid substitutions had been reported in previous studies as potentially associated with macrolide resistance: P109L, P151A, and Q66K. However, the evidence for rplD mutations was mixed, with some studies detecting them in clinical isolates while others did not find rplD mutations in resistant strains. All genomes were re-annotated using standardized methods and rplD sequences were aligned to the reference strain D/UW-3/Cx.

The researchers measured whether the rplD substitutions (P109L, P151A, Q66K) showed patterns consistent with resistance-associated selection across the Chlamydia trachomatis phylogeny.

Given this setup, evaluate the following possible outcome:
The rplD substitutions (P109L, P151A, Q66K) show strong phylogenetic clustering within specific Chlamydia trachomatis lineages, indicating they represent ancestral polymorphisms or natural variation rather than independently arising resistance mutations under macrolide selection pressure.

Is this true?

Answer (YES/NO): NO